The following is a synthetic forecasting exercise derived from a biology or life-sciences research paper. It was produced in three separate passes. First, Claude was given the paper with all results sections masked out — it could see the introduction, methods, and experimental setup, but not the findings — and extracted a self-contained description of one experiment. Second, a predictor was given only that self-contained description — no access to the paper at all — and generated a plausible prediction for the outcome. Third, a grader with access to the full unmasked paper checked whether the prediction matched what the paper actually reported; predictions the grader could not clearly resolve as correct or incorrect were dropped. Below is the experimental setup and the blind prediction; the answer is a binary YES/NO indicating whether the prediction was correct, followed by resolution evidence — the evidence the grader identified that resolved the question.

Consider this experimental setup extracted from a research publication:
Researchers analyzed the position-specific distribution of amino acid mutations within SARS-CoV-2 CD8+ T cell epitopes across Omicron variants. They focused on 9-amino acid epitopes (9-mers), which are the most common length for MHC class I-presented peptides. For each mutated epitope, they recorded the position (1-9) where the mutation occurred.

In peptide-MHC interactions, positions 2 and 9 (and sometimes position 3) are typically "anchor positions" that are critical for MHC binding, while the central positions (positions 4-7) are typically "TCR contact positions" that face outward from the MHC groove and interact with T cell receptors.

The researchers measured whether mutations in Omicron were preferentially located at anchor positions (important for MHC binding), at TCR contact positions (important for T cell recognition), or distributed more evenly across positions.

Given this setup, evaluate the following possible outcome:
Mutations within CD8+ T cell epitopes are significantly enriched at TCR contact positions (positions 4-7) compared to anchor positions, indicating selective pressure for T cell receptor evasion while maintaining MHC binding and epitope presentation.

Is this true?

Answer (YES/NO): NO